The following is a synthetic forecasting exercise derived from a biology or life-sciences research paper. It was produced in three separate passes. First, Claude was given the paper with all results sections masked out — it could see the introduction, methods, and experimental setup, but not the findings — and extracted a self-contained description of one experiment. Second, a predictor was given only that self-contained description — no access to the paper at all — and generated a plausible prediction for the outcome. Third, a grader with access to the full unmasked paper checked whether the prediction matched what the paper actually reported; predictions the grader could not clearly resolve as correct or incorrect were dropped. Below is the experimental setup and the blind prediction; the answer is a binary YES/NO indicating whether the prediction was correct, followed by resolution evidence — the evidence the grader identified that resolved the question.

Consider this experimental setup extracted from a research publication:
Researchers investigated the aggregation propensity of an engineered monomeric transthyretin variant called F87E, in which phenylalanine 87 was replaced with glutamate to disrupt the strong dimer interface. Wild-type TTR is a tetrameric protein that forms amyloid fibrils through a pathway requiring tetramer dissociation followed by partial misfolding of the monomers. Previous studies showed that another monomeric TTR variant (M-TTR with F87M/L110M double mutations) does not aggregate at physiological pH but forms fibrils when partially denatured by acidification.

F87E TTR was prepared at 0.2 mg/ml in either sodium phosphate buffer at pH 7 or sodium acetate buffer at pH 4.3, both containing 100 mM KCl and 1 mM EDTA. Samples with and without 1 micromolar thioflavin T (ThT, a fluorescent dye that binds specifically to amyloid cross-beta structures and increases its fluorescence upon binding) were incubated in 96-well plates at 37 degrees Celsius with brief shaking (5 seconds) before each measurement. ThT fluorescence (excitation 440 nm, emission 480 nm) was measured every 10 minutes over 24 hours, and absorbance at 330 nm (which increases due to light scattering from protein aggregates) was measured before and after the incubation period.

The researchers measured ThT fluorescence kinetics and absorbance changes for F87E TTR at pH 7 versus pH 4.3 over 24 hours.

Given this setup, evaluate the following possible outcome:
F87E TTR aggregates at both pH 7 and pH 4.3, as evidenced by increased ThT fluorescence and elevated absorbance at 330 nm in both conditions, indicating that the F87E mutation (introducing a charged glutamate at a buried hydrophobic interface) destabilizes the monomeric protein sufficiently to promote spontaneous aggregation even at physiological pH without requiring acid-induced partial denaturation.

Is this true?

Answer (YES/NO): NO